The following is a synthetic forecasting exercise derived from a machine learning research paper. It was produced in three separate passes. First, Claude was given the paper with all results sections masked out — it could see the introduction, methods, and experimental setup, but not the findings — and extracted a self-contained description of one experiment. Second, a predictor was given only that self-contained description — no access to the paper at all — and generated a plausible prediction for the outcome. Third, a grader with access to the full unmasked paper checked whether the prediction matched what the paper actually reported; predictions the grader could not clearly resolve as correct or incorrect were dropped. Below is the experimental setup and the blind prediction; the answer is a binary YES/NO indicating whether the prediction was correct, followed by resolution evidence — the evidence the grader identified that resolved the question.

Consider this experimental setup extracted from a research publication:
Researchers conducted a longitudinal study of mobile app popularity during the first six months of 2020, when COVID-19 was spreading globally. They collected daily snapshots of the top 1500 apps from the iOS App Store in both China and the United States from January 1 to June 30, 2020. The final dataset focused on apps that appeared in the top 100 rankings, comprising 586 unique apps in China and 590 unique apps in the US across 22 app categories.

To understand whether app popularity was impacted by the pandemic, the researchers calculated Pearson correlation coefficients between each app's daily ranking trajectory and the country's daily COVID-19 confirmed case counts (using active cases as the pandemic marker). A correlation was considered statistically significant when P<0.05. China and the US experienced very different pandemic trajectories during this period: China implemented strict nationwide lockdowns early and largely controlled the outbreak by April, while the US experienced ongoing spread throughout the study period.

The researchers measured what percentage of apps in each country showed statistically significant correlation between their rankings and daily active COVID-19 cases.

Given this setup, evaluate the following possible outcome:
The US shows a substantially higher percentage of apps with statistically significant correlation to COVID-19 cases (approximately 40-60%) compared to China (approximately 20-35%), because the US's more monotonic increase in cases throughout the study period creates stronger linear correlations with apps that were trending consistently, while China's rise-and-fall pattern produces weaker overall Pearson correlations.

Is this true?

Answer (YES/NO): NO